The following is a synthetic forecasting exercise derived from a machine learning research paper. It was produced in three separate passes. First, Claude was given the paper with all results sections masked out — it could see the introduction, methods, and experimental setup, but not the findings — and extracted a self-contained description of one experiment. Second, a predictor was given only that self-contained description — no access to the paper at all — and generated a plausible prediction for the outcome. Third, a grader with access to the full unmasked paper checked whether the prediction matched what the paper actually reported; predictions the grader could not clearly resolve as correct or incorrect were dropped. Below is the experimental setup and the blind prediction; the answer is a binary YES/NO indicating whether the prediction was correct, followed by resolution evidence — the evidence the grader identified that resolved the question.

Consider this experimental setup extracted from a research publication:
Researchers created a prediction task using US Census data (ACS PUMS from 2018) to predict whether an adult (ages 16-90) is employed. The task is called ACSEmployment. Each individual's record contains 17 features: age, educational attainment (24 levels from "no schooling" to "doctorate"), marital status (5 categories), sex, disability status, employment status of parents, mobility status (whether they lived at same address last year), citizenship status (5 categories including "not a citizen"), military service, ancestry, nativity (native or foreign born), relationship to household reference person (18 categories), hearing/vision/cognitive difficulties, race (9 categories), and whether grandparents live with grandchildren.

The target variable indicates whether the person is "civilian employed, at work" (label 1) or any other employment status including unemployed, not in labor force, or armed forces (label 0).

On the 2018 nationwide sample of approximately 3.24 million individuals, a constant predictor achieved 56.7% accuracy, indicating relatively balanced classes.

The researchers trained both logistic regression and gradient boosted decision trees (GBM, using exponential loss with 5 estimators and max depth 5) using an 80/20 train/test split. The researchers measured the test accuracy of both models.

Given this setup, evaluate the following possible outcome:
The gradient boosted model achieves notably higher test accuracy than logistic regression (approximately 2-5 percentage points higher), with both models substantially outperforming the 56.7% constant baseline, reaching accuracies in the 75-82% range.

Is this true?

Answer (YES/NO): NO